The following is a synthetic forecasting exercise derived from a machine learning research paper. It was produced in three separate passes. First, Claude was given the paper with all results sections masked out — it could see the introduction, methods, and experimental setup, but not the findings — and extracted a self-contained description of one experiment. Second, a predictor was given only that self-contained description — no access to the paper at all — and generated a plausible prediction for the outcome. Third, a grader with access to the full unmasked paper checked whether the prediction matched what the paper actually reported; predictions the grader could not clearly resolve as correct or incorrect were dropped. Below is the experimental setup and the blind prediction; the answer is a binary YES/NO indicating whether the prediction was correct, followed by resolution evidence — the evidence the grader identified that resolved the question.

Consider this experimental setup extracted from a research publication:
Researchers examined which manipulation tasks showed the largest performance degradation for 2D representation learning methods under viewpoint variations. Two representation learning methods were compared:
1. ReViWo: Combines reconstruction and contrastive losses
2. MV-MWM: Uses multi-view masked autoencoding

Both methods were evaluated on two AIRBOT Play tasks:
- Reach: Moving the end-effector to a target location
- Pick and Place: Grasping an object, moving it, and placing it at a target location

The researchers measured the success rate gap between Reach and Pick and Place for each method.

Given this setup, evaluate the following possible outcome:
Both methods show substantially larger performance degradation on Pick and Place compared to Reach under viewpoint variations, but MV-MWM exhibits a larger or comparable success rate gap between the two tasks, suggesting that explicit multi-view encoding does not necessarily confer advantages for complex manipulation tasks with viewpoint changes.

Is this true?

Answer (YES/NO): YES